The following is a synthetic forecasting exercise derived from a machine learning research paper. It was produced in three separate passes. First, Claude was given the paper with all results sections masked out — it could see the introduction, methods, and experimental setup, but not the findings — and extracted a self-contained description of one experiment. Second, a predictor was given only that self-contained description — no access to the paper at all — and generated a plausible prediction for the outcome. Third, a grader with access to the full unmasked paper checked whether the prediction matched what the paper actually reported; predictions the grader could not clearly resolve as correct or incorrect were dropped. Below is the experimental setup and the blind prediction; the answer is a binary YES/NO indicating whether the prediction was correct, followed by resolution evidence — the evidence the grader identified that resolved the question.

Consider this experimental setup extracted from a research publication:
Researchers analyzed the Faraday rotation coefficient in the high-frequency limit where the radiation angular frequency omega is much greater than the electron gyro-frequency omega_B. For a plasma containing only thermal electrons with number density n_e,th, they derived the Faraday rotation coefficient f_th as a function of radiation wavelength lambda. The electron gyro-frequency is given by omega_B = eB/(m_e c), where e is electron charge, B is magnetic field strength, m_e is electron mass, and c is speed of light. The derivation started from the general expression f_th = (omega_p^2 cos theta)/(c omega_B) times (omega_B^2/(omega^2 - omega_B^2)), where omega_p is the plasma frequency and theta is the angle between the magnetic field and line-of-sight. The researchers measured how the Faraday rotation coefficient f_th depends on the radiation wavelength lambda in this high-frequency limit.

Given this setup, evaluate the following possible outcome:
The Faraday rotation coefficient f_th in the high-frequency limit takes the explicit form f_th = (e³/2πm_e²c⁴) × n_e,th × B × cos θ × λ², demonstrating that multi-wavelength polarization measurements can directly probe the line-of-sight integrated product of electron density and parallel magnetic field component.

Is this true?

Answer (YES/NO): NO